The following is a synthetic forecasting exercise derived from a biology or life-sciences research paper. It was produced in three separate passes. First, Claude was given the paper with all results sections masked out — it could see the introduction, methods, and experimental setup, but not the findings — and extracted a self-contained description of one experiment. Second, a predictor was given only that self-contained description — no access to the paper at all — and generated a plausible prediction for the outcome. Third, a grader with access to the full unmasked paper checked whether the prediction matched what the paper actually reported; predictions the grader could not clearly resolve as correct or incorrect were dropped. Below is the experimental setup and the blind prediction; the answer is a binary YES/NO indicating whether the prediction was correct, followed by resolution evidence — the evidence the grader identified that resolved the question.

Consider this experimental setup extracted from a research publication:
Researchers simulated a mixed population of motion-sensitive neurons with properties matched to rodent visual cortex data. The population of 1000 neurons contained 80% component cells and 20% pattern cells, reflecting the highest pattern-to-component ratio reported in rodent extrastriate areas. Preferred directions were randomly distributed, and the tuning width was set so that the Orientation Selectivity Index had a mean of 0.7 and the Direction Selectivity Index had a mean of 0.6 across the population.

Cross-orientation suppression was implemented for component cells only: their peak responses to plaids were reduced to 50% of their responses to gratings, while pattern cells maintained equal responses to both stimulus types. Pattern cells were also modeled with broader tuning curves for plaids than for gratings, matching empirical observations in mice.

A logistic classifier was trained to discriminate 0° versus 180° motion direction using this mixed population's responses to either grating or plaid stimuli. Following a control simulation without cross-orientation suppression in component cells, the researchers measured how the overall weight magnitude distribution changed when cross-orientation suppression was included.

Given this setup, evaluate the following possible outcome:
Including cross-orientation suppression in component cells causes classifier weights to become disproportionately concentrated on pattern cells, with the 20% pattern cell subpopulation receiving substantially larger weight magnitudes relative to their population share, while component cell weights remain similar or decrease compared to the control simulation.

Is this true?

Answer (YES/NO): YES